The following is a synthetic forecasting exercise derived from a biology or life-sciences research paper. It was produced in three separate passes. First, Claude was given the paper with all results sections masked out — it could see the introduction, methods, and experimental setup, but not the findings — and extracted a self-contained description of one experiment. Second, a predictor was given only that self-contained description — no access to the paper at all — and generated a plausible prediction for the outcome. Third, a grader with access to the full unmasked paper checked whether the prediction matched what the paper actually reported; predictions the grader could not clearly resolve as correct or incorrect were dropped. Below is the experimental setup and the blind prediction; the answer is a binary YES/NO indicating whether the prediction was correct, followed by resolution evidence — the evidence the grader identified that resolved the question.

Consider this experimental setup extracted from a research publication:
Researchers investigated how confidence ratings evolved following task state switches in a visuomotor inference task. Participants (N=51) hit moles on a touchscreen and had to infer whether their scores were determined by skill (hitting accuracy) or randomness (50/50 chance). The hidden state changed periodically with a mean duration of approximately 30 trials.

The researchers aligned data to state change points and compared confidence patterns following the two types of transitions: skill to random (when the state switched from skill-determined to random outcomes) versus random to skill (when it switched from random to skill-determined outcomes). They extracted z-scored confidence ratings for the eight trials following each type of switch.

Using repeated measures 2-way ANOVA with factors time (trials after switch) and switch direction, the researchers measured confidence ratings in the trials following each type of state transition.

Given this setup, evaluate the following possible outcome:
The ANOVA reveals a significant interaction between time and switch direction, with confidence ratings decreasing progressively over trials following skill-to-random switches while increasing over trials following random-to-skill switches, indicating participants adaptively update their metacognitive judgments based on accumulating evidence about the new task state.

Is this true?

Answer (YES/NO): NO